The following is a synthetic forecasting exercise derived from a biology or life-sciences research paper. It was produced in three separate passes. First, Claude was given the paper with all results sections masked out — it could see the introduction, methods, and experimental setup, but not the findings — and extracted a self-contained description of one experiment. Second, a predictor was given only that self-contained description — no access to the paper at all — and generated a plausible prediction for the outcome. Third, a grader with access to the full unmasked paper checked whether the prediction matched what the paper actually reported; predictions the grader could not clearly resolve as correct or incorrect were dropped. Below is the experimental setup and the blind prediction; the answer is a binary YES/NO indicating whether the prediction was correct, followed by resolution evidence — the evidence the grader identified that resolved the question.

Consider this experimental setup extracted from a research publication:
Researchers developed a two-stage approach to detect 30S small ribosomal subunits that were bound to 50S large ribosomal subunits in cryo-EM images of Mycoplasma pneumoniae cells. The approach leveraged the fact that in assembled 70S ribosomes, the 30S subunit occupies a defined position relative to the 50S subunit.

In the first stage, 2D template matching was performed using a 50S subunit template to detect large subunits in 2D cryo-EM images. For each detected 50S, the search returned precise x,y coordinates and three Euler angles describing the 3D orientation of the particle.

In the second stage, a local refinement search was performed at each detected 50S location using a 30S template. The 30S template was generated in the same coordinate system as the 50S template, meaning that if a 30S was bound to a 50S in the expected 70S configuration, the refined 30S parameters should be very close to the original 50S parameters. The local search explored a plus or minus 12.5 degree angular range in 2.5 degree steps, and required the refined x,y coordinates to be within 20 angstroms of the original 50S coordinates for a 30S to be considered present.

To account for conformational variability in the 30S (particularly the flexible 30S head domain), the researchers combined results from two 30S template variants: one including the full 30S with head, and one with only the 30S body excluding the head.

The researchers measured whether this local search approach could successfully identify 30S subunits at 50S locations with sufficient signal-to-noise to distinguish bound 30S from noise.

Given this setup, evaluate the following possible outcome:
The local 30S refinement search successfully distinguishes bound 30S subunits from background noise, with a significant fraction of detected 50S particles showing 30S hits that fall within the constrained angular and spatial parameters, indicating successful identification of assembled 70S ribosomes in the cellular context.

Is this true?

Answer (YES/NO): YES